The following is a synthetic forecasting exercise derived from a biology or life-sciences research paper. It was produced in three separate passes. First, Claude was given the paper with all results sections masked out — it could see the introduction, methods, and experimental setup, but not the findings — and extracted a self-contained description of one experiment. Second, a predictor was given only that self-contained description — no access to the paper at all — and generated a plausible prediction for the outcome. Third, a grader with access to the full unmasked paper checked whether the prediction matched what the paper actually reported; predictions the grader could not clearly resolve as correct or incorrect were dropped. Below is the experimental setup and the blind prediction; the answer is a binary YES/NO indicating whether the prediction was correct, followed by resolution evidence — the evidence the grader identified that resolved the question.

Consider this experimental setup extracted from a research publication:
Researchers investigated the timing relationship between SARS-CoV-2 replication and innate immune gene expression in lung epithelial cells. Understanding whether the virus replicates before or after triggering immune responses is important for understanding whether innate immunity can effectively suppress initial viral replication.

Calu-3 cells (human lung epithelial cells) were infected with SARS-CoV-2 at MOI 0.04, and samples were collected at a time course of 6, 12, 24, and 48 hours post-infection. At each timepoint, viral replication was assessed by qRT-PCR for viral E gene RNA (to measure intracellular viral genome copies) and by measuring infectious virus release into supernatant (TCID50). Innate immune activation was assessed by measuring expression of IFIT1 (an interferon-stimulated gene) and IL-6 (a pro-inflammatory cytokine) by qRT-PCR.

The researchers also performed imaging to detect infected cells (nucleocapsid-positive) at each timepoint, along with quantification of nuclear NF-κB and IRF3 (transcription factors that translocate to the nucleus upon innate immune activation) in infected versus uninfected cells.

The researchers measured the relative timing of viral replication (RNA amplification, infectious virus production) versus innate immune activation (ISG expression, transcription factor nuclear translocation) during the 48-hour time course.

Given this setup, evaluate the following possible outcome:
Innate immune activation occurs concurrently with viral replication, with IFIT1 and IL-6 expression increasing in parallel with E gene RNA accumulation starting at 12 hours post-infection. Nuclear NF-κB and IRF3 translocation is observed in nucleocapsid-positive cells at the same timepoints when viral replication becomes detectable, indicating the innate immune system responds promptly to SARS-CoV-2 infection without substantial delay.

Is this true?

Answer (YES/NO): NO